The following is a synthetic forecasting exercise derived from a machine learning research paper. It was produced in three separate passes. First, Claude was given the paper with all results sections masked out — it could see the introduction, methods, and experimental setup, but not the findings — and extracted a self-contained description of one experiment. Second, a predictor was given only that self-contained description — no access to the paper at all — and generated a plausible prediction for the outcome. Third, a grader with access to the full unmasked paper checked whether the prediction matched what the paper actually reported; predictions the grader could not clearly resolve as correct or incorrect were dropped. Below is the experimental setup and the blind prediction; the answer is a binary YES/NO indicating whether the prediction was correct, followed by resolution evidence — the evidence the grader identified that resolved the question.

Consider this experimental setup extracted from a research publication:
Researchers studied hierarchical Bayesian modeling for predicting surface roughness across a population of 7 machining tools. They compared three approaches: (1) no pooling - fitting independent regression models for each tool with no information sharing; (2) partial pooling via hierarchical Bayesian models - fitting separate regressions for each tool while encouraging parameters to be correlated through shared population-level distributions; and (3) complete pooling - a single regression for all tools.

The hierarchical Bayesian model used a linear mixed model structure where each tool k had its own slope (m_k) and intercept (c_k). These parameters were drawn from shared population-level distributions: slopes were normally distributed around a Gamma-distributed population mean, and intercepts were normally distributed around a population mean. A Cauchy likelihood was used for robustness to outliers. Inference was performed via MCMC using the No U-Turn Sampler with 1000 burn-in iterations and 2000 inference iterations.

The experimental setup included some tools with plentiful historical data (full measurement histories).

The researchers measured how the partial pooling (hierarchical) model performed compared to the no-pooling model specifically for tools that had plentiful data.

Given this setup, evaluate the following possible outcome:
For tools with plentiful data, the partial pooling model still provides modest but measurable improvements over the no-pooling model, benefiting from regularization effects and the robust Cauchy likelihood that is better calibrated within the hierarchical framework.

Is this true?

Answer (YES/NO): NO